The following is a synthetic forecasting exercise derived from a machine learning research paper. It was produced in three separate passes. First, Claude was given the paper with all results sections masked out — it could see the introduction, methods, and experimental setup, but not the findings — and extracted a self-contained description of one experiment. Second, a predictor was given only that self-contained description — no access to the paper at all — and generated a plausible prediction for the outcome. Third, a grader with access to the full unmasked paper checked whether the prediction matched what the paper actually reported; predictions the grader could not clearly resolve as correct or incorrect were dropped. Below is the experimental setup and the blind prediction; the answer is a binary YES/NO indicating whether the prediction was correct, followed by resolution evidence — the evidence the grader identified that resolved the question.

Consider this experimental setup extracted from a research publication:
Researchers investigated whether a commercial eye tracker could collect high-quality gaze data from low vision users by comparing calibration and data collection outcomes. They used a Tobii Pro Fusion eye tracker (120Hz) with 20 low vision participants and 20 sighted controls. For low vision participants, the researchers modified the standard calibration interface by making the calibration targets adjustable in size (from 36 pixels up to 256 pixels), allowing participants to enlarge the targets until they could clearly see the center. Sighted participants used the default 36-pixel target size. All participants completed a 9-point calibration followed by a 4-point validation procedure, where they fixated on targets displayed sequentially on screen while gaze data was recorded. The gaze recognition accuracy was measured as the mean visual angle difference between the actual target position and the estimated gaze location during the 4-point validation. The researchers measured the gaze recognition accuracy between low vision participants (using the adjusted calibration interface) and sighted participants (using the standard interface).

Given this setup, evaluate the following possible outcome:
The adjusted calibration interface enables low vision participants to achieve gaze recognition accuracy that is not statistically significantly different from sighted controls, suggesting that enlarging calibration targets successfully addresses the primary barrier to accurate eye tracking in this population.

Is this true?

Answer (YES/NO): YES